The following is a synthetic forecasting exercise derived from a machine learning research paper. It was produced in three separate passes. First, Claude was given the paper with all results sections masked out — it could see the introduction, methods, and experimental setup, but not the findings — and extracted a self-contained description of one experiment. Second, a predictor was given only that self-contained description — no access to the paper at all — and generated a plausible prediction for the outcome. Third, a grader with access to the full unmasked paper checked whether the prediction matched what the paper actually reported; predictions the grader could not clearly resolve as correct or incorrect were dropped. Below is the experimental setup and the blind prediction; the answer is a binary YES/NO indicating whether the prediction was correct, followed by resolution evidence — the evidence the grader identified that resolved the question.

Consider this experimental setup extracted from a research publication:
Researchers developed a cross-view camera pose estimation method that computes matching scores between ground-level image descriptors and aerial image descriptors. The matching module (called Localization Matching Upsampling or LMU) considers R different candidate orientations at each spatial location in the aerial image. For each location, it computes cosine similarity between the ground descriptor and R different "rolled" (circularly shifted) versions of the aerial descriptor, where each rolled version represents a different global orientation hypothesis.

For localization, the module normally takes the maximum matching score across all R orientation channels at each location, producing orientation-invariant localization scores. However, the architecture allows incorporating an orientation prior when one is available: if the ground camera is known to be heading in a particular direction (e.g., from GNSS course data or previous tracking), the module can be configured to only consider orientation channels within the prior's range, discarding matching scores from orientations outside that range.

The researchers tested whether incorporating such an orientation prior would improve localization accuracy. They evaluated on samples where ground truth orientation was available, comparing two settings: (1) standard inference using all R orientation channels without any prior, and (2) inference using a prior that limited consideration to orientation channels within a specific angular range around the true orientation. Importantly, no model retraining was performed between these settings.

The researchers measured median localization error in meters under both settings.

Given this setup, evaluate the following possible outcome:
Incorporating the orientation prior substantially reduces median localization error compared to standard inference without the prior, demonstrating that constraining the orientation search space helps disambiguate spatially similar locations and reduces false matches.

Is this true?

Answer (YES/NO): NO